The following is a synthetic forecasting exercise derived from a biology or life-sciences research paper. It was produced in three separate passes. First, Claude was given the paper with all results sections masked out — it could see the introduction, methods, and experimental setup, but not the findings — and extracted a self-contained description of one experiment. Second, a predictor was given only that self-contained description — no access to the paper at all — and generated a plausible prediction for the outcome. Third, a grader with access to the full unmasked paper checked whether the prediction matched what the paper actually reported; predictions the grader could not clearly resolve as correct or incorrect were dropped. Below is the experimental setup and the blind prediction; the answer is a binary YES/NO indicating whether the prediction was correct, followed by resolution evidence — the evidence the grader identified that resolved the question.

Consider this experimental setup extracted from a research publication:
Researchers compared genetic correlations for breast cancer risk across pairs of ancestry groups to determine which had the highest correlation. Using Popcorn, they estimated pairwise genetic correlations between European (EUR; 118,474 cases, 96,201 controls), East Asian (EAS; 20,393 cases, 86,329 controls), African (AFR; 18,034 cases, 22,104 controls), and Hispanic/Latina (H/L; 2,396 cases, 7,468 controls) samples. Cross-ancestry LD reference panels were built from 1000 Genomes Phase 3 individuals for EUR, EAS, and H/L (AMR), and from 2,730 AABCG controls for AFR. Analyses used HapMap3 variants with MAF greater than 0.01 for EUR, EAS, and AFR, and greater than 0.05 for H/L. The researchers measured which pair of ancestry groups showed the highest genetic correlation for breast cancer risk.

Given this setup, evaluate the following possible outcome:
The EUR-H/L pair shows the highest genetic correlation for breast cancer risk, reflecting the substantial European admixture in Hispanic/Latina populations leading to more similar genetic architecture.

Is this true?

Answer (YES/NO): NO